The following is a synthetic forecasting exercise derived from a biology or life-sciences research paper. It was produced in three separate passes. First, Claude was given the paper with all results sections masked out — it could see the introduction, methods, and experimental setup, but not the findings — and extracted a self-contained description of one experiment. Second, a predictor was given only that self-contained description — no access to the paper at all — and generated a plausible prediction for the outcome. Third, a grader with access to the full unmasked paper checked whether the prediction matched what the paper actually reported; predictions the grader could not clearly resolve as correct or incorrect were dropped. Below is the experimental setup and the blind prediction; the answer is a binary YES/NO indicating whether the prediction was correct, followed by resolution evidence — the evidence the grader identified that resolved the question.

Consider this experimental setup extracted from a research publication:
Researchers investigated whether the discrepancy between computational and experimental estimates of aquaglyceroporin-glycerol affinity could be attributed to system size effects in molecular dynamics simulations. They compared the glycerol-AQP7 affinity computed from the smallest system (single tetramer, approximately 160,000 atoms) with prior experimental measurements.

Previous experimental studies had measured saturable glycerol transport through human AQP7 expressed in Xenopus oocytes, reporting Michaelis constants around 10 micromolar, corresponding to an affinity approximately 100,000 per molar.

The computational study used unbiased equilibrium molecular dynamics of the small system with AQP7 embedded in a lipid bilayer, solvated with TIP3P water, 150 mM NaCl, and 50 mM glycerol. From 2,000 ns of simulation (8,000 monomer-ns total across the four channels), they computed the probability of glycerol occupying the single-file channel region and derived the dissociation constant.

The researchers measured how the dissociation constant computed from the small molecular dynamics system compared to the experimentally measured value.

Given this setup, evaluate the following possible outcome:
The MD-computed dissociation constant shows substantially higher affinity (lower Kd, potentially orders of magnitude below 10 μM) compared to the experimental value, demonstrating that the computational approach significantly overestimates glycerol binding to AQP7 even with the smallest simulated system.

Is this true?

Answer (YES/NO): NO